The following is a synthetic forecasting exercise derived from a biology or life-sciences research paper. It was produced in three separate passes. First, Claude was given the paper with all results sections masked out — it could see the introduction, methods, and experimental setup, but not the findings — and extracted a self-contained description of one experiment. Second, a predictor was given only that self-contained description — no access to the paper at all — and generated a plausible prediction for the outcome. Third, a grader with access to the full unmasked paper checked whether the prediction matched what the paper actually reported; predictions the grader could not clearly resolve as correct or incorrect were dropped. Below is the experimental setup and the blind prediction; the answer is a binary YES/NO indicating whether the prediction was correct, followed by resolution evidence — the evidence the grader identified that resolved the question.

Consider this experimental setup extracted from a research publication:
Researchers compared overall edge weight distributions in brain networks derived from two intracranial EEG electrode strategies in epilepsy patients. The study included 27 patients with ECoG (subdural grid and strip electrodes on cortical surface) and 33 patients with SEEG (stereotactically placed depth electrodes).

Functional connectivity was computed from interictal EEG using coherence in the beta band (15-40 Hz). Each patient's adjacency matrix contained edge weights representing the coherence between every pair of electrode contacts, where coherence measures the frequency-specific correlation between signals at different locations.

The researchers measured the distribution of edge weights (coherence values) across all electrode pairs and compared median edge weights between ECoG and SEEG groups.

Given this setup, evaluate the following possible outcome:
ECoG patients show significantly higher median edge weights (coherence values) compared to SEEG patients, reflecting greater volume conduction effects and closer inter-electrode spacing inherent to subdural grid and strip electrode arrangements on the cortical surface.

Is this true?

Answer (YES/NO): NO